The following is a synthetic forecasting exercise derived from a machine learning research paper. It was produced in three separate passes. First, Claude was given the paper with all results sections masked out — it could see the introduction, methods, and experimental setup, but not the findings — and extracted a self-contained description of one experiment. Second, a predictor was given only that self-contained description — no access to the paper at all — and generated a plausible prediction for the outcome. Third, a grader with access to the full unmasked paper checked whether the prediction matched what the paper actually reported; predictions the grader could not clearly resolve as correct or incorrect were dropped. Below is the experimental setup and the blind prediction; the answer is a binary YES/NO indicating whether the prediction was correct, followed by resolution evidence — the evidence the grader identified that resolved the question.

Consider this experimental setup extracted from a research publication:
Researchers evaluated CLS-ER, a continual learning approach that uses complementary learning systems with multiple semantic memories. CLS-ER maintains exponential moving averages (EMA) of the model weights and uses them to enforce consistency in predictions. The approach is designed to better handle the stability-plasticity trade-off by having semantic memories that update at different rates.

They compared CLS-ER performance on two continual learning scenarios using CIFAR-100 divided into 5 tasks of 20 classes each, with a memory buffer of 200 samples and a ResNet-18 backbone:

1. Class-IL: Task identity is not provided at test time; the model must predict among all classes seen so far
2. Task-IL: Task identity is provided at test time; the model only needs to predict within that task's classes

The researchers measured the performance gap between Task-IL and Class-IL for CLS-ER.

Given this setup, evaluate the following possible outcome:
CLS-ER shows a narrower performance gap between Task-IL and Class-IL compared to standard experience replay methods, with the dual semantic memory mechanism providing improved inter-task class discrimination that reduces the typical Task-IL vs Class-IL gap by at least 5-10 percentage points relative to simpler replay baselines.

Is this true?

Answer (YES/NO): YES